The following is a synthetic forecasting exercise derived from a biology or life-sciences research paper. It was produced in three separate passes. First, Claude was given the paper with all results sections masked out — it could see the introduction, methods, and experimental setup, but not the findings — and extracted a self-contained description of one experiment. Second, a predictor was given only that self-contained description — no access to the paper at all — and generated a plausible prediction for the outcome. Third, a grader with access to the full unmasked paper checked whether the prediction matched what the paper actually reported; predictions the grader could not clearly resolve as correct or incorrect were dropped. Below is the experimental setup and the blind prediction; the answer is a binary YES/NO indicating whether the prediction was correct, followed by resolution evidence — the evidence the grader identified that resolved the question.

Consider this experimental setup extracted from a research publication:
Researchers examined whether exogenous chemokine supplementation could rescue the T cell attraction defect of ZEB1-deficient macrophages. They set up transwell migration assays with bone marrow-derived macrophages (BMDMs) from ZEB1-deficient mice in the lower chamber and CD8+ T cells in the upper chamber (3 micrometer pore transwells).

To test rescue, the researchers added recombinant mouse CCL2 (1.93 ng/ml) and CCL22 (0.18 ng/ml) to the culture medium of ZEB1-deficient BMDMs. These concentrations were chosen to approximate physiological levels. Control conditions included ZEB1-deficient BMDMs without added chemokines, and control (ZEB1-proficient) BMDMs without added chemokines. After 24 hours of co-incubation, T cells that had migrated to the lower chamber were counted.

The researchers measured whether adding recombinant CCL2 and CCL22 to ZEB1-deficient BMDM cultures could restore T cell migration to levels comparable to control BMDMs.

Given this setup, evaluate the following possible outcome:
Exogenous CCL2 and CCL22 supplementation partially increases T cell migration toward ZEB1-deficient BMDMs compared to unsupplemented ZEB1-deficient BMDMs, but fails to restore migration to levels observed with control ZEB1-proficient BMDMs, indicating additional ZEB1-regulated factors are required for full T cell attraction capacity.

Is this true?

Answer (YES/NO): NO